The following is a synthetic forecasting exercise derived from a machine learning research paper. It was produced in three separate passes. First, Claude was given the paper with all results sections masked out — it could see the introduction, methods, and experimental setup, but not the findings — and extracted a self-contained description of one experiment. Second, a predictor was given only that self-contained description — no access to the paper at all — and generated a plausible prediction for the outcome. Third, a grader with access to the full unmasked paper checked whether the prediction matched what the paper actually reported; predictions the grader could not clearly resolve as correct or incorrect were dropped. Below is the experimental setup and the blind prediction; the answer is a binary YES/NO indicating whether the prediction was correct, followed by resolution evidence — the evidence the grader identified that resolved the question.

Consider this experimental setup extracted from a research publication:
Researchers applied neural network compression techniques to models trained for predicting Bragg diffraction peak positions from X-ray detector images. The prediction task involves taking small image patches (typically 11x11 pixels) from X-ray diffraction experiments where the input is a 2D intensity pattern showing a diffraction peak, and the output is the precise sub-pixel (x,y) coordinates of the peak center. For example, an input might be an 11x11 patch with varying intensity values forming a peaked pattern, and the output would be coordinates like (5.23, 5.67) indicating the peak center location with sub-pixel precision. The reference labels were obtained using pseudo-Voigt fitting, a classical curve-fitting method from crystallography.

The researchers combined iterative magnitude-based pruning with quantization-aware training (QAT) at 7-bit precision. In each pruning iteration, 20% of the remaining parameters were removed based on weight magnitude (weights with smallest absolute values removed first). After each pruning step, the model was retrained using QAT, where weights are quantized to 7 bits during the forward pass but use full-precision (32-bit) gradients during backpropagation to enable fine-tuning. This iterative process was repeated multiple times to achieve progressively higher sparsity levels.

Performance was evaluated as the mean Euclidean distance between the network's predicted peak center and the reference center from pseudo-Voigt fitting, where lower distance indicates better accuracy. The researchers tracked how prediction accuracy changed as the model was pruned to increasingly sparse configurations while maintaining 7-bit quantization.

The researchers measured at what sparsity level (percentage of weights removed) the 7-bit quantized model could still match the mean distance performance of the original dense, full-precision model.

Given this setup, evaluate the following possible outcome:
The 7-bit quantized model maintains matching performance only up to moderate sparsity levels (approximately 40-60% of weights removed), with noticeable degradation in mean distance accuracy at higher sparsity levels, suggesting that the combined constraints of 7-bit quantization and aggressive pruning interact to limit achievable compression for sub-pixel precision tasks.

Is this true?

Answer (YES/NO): NO